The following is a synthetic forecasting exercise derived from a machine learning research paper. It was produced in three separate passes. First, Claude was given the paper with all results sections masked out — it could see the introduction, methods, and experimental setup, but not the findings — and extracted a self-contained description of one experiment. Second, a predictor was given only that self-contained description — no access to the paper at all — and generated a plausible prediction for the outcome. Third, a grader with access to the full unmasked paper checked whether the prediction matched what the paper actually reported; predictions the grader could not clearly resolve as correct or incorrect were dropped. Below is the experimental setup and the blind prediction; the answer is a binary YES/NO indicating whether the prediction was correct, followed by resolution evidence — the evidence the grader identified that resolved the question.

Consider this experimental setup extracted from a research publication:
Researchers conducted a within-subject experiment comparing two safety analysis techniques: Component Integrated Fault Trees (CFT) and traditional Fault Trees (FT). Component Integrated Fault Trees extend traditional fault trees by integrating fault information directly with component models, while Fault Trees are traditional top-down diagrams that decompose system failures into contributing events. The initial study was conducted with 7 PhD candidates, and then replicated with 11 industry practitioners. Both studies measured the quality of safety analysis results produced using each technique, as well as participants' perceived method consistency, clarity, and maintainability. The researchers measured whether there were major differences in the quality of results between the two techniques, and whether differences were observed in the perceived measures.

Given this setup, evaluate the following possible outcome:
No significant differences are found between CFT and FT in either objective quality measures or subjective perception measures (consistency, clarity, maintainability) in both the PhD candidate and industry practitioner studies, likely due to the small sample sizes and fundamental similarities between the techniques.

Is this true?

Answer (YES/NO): NO